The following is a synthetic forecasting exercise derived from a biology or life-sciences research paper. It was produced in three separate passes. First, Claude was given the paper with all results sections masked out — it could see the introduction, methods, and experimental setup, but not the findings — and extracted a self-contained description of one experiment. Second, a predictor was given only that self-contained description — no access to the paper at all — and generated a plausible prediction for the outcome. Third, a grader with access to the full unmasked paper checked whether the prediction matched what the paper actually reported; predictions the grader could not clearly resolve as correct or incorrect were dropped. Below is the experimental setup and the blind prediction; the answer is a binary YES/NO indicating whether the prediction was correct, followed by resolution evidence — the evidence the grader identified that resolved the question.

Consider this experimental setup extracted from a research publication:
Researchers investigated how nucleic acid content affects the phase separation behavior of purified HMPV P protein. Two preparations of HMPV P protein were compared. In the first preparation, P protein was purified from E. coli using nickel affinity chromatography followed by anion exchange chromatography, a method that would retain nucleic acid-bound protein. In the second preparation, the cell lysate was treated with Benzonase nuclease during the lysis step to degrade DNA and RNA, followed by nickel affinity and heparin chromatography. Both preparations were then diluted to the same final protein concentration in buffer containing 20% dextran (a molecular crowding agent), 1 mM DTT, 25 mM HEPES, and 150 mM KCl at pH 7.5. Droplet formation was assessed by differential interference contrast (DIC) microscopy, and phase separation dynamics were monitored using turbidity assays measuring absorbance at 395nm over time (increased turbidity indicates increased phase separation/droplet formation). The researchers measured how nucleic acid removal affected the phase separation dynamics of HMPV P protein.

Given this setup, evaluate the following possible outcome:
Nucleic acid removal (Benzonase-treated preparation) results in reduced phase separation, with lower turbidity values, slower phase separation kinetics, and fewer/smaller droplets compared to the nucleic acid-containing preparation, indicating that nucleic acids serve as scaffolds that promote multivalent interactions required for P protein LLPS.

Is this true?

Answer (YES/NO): NO